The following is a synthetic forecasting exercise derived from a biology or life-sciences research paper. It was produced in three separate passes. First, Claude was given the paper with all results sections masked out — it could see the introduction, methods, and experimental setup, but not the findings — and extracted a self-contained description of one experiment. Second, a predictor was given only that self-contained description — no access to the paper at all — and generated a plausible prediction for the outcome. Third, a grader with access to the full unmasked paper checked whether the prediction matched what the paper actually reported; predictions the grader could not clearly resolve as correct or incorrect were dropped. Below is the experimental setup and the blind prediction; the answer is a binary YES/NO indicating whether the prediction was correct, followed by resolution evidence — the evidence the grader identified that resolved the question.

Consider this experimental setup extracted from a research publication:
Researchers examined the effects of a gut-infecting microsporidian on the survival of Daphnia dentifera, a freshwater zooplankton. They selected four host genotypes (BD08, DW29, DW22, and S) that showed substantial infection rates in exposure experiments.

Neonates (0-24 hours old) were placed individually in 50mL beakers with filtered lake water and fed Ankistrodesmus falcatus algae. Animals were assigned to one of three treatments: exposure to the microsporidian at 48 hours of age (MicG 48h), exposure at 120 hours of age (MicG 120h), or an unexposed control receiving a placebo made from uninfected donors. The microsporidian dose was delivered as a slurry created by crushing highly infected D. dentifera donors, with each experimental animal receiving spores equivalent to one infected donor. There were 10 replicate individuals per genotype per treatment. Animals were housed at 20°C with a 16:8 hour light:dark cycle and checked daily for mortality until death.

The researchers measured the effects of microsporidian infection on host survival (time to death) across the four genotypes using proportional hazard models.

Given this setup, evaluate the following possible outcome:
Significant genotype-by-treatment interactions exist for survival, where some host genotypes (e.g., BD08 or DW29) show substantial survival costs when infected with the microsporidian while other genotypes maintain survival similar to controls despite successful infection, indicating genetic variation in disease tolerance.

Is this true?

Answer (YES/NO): NO